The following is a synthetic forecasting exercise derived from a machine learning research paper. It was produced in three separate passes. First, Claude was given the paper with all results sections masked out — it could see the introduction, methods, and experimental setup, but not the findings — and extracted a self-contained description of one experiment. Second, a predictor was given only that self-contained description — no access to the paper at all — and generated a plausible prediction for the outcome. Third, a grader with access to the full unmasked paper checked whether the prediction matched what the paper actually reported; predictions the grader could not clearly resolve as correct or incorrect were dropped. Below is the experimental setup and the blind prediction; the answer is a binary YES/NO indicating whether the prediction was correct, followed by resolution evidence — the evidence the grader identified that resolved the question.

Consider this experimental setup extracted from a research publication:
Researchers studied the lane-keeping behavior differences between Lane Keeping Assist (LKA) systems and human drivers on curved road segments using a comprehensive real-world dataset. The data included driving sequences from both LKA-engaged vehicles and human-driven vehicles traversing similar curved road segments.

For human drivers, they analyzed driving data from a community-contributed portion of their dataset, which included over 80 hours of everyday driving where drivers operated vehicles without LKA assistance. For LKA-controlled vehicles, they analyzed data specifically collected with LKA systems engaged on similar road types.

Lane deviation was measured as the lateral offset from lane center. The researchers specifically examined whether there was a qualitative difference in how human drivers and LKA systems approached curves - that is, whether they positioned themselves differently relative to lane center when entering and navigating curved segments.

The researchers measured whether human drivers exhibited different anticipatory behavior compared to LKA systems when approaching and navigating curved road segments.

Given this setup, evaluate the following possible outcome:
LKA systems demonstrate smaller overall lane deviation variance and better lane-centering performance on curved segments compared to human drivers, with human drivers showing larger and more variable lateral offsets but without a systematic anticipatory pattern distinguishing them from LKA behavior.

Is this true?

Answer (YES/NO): NO